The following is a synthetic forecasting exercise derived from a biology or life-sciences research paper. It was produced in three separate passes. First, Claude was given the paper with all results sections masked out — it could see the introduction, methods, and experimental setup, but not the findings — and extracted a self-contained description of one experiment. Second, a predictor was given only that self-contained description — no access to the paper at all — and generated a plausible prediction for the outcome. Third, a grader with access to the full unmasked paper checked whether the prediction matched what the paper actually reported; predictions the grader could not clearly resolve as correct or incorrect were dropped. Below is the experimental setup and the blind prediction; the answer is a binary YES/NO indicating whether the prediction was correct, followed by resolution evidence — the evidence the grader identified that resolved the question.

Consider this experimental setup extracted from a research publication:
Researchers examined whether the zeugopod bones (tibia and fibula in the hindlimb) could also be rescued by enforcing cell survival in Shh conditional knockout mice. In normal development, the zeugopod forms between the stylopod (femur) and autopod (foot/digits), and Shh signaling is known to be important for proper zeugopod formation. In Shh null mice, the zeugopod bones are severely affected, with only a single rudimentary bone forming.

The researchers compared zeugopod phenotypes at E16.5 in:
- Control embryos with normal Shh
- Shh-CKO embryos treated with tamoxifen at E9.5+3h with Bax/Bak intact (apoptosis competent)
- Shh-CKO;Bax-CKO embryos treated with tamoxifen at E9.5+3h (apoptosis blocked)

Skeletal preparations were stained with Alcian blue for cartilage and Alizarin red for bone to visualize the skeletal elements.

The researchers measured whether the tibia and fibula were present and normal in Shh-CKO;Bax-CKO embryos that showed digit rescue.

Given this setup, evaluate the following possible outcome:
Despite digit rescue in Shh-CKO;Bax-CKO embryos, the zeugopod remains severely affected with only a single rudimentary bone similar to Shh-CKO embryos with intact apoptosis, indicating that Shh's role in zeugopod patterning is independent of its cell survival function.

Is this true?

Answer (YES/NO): NO